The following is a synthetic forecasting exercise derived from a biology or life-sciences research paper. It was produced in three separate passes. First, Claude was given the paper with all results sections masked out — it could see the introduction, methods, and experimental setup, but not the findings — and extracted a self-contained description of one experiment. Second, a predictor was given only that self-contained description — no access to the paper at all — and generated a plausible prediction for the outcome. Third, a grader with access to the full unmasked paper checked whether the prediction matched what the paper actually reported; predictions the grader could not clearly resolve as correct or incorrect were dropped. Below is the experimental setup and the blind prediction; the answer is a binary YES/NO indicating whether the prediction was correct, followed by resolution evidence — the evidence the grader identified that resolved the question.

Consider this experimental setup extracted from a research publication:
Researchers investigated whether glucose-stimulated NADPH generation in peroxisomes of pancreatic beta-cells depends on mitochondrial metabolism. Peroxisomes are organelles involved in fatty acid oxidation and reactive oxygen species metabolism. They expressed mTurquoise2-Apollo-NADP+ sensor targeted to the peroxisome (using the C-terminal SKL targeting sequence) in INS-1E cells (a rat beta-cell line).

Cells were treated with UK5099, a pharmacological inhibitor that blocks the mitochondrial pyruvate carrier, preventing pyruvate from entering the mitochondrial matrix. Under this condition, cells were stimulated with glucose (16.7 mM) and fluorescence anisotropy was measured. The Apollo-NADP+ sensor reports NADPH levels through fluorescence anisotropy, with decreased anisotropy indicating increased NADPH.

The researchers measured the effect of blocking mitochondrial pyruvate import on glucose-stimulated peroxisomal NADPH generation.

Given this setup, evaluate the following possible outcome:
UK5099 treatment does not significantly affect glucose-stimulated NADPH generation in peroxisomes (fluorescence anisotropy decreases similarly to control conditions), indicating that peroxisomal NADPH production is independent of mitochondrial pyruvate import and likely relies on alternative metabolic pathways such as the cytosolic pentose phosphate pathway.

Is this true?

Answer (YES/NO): NO